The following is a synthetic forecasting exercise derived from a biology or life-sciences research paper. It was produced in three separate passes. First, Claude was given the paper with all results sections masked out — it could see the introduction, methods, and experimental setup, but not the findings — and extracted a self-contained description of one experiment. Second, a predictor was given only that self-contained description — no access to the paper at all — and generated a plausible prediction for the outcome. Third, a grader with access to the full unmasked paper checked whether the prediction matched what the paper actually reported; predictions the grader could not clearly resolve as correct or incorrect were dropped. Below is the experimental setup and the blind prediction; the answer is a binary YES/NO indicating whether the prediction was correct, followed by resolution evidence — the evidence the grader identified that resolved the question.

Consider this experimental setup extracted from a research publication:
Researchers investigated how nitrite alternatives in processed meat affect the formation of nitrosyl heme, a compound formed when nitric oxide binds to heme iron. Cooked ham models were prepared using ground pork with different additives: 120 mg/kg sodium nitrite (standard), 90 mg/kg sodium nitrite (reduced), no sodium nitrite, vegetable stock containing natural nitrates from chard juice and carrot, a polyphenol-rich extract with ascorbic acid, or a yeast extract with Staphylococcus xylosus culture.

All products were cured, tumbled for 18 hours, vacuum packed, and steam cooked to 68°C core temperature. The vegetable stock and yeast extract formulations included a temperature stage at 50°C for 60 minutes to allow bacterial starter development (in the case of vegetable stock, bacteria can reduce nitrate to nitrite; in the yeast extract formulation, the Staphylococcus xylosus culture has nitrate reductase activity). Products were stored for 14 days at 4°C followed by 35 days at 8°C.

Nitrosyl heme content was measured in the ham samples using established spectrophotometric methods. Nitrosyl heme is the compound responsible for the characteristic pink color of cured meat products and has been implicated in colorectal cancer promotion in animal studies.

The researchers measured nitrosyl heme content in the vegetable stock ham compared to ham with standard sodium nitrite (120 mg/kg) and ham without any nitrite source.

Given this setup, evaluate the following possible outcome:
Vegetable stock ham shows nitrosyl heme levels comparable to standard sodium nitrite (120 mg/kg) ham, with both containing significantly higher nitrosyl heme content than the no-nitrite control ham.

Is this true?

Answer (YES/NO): NO